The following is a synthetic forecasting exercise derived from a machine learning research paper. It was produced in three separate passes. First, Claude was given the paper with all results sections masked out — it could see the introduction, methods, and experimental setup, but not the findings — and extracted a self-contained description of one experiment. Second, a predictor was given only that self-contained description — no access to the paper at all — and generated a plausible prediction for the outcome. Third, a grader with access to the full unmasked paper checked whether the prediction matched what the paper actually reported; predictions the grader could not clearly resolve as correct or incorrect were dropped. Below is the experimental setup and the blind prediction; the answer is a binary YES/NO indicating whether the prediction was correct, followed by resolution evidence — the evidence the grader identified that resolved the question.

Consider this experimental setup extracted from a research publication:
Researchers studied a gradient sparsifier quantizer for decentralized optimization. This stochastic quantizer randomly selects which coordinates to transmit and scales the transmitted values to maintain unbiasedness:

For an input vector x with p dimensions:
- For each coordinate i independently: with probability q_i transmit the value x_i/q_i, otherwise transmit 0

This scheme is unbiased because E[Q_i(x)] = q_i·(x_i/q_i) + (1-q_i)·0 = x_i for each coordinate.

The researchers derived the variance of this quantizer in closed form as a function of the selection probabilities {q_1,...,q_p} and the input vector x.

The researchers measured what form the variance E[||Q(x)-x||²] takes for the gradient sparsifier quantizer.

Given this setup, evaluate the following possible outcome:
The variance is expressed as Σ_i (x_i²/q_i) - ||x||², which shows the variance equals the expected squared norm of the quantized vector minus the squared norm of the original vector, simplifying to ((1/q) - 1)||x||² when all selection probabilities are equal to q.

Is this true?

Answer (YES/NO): YES